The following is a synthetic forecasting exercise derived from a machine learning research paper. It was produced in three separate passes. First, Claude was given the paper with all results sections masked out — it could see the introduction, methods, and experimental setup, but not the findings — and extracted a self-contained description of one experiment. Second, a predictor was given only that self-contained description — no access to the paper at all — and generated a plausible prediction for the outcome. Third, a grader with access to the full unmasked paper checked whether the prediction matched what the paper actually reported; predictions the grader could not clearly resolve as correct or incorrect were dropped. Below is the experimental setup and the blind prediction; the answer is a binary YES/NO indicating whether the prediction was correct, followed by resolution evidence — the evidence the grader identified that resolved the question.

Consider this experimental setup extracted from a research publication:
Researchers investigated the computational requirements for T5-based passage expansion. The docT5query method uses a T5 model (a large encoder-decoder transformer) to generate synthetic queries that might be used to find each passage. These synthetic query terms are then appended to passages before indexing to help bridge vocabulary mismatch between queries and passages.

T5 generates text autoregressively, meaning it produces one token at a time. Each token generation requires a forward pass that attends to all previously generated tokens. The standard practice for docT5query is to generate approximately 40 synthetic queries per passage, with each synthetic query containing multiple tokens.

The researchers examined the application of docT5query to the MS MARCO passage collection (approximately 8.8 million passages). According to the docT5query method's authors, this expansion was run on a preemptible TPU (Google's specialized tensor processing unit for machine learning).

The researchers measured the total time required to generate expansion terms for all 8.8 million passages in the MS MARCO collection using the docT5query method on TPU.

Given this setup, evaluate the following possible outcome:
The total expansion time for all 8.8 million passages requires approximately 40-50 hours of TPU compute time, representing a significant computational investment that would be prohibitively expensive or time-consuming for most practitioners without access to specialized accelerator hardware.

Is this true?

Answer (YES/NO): NO